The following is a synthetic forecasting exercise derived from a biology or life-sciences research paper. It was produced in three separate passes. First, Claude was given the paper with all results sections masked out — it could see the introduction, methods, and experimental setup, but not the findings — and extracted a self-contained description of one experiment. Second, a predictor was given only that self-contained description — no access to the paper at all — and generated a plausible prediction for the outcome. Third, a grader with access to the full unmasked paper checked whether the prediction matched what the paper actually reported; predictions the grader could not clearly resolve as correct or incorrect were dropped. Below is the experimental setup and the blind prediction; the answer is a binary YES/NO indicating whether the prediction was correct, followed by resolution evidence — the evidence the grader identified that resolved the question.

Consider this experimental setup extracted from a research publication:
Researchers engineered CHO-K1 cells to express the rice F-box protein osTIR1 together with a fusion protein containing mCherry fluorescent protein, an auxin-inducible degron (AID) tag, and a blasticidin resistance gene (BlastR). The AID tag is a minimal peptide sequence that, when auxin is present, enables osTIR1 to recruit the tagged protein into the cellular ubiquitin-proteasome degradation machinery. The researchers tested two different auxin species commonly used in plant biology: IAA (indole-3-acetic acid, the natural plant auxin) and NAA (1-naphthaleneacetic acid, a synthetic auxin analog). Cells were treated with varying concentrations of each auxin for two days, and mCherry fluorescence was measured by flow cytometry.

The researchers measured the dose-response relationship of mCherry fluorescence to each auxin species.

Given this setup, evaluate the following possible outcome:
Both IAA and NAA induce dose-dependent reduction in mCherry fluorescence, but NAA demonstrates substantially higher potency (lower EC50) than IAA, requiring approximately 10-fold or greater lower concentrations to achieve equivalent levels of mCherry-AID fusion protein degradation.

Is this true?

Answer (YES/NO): NO